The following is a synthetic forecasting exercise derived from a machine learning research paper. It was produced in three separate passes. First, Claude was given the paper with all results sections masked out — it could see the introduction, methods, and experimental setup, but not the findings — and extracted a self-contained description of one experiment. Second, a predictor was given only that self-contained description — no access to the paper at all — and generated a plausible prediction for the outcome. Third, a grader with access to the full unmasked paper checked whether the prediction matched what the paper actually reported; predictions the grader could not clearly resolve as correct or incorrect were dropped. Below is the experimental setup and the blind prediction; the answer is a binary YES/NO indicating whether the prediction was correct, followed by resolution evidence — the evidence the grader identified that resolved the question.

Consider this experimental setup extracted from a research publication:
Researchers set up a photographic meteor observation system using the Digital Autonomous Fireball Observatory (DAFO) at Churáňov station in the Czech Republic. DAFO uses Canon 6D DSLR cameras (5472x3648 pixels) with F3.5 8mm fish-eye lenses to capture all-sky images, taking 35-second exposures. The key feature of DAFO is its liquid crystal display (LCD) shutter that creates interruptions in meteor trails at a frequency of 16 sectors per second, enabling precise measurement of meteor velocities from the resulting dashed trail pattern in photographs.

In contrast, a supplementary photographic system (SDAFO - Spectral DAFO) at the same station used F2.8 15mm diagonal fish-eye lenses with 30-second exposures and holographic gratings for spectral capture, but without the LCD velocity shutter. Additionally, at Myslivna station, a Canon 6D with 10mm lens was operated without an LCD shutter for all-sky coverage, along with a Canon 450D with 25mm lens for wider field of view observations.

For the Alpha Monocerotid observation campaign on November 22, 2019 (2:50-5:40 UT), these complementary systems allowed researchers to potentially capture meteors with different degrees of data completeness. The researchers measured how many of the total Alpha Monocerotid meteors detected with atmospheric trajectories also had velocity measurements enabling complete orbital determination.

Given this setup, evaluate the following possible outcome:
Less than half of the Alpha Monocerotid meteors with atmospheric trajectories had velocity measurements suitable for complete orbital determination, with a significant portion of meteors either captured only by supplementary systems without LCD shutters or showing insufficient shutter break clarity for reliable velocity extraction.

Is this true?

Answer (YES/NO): NO